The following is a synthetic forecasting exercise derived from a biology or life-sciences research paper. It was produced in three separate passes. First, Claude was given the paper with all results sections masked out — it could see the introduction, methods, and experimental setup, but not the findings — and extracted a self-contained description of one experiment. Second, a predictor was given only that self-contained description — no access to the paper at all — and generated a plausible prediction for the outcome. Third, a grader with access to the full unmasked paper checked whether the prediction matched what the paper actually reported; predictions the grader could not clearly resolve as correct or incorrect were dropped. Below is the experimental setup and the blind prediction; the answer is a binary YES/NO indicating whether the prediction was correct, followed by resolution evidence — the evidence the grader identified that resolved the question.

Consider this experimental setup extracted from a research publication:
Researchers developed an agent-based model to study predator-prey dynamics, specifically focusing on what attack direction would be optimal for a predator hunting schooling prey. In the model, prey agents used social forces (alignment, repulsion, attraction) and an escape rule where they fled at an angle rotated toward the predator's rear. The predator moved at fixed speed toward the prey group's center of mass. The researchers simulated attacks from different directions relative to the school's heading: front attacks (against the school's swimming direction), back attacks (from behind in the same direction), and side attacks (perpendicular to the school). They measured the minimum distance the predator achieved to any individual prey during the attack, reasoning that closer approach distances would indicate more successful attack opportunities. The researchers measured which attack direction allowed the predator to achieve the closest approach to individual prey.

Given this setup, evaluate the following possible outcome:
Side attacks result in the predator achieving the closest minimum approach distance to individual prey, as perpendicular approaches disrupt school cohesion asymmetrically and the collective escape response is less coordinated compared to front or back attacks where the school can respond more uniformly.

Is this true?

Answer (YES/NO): YES